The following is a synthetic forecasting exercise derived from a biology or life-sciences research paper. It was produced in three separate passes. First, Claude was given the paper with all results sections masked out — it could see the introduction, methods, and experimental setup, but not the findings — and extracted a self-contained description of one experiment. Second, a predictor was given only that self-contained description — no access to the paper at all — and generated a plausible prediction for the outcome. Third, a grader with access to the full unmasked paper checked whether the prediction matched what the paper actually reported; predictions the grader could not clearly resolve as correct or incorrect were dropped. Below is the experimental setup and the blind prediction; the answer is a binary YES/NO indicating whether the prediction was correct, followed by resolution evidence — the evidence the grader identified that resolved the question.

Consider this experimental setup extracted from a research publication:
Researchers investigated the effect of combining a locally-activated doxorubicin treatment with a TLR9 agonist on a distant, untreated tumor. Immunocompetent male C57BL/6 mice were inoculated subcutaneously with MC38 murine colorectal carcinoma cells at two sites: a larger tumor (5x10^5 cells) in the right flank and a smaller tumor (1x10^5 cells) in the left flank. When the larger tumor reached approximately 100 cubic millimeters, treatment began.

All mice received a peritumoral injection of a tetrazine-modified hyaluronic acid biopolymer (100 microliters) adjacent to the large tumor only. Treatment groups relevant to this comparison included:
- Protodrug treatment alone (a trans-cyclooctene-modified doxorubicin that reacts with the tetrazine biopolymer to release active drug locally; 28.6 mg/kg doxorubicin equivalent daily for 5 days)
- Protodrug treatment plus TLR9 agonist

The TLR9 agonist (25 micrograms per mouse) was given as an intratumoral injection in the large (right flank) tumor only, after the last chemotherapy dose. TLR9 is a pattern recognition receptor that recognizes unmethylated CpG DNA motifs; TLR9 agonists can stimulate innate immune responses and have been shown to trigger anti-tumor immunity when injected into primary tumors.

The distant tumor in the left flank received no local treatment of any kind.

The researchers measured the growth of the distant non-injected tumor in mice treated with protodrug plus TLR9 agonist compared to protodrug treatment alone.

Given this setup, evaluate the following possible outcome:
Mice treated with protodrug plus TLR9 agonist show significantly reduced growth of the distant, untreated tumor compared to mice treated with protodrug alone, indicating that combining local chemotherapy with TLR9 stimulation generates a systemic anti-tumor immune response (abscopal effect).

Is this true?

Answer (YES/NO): YES